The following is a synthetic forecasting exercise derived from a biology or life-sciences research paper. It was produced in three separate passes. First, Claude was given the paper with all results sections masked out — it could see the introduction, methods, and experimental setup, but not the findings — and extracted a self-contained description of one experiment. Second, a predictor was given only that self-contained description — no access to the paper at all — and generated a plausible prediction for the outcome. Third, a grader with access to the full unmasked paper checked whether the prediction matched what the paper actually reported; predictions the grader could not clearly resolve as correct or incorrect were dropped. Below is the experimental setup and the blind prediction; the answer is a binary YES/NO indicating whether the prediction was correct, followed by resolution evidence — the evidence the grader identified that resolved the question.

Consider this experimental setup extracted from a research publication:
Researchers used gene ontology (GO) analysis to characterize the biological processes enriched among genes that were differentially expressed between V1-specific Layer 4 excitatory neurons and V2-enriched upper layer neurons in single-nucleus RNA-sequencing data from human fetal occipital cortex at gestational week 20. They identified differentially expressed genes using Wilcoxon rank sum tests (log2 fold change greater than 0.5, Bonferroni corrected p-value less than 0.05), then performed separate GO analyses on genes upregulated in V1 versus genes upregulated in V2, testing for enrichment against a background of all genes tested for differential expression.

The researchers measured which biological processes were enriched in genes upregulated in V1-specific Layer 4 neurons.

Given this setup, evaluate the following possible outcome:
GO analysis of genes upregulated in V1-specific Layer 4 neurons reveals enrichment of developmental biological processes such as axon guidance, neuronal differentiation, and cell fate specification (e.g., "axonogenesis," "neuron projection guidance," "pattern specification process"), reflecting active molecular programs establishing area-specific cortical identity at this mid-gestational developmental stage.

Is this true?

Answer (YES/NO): NO